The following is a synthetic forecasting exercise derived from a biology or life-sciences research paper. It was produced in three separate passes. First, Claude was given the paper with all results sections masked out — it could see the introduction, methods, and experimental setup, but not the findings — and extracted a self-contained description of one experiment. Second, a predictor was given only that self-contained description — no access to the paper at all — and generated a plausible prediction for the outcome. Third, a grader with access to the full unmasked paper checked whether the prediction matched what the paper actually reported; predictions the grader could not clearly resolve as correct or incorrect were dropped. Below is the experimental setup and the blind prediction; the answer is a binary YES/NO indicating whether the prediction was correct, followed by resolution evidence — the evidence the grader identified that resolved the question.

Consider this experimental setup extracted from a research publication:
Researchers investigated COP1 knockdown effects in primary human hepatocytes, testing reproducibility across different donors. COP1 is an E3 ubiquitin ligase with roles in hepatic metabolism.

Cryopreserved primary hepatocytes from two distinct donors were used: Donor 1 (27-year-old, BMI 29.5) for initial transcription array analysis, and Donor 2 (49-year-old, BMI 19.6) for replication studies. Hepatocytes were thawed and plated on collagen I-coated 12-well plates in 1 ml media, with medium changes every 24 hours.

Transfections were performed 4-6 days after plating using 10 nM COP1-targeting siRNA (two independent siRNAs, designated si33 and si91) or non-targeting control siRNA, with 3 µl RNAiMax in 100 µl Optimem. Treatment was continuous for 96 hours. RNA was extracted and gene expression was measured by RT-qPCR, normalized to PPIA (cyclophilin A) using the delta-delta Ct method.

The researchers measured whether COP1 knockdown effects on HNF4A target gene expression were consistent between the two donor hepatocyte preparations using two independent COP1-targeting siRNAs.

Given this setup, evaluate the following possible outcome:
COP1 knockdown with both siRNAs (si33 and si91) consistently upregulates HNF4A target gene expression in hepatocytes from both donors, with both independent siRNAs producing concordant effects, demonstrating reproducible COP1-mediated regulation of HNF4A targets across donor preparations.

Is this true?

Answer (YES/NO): NO